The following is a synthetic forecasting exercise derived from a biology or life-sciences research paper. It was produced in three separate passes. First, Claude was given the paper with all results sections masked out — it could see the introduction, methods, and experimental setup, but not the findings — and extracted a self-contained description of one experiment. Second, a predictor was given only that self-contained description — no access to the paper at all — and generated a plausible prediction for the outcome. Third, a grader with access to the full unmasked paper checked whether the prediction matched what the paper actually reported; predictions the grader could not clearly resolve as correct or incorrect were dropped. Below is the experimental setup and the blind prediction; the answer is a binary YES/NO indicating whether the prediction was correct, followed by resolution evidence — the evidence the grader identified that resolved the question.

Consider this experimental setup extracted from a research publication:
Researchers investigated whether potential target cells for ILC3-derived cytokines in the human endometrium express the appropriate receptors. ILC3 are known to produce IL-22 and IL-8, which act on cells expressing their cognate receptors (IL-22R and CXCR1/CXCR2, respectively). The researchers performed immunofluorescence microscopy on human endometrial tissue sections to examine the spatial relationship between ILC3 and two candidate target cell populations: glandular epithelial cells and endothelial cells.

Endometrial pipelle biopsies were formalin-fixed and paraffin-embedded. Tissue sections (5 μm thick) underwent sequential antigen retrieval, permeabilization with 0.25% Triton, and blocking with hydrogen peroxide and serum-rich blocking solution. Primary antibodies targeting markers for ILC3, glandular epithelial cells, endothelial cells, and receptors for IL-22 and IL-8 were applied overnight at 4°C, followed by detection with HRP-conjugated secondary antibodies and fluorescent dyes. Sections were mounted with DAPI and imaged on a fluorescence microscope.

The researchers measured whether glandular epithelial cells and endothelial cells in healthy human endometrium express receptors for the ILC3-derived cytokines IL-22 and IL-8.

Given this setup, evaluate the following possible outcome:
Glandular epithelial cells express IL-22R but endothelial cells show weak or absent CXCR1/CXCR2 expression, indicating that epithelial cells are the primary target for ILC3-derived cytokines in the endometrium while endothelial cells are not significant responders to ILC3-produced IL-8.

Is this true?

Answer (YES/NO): NO